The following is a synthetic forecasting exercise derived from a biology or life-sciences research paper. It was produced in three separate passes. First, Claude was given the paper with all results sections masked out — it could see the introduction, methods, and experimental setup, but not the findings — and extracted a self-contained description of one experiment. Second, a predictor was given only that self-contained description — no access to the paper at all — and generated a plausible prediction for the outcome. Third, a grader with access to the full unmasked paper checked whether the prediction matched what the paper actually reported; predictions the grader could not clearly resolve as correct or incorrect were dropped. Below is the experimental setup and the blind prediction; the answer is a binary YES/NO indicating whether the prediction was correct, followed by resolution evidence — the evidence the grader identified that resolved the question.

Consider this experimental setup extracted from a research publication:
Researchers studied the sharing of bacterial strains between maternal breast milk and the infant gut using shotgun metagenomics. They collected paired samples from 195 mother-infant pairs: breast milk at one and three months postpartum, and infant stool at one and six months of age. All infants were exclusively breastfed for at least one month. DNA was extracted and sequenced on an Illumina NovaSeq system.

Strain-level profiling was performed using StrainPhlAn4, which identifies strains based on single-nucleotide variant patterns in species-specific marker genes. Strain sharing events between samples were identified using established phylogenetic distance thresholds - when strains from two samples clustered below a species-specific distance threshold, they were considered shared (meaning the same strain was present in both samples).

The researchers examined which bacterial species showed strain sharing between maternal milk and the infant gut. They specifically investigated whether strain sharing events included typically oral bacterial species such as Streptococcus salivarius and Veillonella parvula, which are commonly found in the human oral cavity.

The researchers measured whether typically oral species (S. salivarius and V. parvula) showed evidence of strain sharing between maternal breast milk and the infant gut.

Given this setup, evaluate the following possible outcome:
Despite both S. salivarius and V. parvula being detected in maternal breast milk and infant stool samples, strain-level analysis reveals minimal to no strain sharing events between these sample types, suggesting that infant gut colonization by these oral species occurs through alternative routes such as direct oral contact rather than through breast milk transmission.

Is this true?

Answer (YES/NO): NO